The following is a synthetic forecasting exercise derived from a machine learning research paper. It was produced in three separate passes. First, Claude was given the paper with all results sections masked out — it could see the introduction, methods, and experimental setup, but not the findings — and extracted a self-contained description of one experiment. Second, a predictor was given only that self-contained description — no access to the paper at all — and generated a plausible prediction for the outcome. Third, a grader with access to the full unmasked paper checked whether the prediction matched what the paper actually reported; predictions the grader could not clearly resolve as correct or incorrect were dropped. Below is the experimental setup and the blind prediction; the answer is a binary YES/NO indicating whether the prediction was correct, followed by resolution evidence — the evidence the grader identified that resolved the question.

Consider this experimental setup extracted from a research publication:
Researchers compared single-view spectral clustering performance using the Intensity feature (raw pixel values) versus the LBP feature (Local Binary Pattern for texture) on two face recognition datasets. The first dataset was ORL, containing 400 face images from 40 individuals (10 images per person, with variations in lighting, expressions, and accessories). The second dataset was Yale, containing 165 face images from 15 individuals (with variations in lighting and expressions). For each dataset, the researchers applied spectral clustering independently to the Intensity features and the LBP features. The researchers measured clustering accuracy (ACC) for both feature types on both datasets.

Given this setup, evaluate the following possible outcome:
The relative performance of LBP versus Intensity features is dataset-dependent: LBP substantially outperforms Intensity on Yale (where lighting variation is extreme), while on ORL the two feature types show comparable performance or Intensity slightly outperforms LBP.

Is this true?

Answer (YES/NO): NO